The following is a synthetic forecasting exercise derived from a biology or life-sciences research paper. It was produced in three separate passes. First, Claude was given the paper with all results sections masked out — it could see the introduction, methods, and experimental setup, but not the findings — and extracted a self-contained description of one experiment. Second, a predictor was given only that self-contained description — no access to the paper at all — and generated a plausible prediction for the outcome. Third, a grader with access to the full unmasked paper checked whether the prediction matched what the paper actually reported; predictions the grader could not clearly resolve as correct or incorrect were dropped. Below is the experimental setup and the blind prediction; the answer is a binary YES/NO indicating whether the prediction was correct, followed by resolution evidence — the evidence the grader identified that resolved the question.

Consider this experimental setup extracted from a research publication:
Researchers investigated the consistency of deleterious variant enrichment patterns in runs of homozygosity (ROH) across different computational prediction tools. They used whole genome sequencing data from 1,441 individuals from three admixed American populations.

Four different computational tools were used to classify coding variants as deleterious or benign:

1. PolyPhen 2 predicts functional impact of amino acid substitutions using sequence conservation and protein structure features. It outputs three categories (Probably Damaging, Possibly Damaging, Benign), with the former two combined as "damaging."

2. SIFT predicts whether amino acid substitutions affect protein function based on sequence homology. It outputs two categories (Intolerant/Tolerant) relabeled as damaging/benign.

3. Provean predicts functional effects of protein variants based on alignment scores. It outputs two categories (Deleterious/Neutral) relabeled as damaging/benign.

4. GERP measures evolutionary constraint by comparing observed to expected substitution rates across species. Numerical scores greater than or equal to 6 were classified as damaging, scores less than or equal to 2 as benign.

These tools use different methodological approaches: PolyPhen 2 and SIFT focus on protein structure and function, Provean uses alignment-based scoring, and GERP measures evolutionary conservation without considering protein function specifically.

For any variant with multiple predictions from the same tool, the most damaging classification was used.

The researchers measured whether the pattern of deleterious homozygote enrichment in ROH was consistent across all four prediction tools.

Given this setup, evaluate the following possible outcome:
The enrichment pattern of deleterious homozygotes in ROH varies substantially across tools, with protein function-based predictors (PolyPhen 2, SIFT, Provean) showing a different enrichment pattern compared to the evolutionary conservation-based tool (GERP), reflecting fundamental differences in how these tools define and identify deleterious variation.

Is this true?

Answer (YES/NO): NO